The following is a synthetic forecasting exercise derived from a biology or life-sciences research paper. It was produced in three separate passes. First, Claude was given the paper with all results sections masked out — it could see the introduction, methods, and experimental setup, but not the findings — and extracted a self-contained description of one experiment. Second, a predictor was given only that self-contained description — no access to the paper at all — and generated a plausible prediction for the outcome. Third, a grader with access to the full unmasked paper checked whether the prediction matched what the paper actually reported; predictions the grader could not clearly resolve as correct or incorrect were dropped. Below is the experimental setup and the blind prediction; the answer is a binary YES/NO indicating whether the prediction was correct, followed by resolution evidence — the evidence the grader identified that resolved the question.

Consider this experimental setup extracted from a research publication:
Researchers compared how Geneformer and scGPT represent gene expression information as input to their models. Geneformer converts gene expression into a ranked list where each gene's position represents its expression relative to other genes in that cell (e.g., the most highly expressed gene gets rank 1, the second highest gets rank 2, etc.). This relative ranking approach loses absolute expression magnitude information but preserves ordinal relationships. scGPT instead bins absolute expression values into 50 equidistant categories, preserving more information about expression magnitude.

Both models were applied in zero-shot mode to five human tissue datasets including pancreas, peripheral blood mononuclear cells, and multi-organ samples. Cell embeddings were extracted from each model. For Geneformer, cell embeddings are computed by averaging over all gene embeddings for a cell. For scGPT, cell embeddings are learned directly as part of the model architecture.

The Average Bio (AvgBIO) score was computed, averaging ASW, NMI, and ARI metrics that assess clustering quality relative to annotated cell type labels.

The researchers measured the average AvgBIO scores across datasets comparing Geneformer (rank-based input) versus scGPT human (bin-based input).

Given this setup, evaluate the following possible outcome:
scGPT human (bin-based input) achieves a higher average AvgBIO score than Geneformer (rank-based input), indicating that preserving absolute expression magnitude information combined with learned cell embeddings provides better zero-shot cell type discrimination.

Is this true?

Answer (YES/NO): YES